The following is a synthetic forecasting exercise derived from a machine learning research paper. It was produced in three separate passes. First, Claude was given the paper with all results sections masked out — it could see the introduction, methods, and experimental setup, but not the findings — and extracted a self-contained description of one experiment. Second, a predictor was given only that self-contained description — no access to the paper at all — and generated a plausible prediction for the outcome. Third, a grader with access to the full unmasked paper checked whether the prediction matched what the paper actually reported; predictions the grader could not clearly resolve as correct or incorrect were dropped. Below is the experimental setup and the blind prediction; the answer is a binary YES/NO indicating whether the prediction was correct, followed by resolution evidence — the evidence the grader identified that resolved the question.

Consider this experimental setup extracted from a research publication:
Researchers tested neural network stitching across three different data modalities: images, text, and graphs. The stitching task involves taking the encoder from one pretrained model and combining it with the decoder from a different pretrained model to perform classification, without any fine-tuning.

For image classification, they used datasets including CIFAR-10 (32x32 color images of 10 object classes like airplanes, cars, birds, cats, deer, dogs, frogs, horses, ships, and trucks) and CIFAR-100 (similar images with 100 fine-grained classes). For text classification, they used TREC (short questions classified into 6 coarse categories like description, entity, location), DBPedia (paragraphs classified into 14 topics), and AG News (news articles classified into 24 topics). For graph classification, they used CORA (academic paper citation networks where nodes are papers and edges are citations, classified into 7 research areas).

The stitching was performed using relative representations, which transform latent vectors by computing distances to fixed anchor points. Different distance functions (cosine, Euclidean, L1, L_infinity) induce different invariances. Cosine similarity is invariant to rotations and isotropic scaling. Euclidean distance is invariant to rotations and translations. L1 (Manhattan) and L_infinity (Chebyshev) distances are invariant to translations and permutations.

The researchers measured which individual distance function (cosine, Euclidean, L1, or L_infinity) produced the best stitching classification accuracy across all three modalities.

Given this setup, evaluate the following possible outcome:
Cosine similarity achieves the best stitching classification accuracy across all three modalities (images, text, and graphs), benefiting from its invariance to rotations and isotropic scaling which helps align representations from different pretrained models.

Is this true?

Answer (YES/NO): NO